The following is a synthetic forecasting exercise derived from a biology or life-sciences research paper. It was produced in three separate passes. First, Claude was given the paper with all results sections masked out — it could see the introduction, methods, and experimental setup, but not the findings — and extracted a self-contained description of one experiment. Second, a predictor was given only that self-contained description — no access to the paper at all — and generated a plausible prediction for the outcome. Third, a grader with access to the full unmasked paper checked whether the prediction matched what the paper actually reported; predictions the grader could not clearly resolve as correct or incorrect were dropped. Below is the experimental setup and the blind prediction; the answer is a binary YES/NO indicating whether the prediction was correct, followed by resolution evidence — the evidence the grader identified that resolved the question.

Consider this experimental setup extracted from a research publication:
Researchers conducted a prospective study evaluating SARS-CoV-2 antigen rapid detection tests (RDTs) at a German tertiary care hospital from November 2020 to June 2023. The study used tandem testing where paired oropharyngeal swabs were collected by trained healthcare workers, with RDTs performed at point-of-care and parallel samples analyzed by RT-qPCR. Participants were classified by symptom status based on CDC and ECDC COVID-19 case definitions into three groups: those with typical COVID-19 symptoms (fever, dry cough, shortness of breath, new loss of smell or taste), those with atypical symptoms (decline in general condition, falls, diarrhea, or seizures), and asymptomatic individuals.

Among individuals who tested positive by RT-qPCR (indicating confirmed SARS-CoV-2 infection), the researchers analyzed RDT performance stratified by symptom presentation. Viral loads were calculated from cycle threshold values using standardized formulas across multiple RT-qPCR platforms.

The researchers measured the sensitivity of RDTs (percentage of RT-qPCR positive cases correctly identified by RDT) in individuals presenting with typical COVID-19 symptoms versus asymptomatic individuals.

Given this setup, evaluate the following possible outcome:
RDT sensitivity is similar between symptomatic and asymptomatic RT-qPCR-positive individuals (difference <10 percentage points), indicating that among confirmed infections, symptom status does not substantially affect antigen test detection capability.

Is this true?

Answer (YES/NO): NO